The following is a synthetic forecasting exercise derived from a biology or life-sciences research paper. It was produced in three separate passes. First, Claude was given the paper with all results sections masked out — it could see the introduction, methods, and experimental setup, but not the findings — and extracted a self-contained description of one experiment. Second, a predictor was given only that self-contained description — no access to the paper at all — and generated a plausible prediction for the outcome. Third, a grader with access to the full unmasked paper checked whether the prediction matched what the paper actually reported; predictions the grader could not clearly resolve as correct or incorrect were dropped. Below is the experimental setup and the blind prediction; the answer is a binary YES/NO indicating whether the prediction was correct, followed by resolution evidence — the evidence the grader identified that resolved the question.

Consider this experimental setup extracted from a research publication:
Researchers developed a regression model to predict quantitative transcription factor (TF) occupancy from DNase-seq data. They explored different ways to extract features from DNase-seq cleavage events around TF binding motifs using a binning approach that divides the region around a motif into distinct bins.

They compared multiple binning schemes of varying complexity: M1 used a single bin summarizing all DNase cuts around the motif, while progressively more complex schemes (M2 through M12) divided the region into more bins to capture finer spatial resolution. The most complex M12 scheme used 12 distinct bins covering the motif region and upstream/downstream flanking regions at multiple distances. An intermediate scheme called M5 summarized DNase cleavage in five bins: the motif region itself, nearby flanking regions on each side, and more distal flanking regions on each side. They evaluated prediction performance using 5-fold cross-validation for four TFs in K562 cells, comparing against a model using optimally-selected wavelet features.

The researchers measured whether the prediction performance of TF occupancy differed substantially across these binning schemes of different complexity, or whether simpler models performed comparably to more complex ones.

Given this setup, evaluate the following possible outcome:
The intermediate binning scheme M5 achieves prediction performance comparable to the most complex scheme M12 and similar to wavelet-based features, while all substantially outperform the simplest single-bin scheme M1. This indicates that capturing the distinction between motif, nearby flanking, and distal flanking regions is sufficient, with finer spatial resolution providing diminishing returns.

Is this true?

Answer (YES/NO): NO